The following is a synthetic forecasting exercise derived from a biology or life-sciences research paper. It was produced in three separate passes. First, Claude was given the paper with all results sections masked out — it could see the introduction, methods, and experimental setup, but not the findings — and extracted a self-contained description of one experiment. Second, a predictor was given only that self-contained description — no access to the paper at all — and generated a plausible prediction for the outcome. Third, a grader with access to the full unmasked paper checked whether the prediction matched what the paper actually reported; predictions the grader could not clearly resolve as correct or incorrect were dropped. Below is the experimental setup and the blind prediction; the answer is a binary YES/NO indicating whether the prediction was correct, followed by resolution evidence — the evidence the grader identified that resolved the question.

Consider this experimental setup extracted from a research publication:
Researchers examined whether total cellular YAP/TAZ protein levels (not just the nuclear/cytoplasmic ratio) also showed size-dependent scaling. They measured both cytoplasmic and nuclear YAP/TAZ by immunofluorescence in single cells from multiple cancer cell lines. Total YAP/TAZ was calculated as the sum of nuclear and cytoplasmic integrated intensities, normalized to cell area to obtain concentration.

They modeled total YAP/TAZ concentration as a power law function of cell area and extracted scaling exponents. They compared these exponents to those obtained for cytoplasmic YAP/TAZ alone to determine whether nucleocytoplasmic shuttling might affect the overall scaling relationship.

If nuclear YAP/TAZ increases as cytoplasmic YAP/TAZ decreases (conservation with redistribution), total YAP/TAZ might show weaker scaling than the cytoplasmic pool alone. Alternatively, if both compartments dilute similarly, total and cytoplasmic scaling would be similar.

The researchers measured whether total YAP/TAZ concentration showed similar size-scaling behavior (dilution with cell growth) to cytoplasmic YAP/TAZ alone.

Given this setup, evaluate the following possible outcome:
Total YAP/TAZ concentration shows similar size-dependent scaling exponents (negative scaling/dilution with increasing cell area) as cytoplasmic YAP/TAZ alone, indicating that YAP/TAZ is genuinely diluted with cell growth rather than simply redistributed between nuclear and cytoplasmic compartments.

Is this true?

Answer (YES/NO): YES